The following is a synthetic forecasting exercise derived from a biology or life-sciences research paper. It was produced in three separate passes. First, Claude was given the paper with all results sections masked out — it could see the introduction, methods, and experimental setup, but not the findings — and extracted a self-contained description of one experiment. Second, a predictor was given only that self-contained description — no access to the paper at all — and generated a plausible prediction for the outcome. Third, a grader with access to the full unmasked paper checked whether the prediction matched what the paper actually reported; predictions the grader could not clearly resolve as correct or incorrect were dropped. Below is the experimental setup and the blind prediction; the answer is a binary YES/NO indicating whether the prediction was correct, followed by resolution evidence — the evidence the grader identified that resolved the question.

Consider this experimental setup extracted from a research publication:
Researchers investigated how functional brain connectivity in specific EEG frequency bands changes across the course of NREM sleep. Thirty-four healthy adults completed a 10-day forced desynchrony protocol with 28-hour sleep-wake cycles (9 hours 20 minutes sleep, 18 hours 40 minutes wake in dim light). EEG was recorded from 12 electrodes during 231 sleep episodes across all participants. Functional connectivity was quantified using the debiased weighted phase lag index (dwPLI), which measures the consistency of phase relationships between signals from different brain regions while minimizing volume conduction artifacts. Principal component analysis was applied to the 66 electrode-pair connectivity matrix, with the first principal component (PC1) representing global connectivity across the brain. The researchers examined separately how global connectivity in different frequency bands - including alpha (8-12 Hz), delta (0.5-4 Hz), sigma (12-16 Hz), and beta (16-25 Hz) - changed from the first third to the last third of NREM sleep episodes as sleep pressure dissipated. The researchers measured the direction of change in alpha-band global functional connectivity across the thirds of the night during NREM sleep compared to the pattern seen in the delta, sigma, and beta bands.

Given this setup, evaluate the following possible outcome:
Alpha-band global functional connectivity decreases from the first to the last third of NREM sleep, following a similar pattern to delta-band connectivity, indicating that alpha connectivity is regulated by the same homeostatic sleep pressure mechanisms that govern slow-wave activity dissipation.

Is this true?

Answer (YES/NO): NO